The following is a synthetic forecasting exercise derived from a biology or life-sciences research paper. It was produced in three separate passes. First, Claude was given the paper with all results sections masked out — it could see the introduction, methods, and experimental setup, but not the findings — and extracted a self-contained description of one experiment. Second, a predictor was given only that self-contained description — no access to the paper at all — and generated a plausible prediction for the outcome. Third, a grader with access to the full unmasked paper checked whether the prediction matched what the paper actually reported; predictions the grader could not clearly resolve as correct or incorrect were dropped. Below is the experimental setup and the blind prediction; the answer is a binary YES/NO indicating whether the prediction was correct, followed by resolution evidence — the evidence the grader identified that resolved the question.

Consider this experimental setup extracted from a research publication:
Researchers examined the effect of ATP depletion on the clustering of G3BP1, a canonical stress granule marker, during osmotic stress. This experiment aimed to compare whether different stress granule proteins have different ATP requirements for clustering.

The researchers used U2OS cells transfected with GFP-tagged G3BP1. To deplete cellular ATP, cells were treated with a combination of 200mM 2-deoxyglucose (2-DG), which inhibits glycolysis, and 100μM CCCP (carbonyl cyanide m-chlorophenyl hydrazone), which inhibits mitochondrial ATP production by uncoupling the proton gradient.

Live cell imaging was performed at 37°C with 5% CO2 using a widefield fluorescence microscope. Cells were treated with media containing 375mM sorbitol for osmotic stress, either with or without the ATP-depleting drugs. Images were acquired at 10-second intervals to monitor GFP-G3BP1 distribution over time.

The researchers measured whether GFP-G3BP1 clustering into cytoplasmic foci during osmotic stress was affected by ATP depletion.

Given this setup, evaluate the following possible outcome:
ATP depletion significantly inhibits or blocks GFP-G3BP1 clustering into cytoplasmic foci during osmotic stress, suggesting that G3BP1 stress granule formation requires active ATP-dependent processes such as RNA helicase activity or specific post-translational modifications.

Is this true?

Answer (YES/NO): YES